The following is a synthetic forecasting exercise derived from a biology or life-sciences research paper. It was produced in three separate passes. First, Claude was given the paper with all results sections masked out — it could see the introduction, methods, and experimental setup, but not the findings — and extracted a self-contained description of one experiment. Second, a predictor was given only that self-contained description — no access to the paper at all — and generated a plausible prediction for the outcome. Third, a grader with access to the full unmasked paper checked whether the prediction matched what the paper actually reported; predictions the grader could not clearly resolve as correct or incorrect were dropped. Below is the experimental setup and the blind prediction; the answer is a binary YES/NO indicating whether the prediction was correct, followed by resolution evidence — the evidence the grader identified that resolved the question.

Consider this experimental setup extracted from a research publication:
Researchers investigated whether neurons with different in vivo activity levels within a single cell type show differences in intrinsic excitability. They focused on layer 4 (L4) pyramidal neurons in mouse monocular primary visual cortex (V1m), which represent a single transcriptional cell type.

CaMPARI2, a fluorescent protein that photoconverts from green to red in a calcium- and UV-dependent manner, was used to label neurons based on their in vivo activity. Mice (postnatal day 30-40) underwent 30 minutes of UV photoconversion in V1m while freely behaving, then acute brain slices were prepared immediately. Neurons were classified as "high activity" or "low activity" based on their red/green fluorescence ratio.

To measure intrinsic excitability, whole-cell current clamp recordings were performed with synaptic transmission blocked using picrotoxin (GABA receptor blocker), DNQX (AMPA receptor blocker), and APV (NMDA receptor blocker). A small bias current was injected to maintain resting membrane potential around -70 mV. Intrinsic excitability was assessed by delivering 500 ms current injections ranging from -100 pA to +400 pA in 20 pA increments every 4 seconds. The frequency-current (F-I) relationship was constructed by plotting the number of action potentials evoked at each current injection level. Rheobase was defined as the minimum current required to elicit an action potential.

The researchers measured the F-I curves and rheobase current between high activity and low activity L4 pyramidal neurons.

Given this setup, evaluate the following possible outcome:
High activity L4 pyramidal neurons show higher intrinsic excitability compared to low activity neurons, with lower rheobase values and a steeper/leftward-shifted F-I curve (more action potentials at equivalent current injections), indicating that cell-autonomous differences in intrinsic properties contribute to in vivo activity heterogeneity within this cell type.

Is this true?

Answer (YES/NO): YES